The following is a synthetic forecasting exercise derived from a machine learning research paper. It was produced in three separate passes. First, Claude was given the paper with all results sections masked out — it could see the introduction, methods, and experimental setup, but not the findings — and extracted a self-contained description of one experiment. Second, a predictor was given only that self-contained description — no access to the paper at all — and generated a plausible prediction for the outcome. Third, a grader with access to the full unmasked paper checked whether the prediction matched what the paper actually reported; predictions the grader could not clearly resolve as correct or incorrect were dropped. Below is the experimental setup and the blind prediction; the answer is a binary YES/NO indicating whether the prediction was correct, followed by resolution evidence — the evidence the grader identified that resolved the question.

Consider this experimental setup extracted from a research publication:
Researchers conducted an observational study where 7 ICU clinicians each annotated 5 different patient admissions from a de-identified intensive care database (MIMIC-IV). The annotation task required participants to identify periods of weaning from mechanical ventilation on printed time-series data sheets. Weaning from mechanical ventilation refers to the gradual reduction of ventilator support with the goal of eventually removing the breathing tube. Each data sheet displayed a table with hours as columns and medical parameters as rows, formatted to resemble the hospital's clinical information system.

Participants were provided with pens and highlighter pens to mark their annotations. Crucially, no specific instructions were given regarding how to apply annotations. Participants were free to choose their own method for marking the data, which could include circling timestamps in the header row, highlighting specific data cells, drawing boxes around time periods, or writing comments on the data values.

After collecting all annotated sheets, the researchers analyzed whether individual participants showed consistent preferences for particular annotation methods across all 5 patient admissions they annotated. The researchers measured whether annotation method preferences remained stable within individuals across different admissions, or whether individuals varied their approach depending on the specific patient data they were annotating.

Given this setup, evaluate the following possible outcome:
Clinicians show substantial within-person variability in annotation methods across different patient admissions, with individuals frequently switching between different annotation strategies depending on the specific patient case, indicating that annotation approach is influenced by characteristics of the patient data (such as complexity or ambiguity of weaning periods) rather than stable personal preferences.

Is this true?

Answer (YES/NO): NO